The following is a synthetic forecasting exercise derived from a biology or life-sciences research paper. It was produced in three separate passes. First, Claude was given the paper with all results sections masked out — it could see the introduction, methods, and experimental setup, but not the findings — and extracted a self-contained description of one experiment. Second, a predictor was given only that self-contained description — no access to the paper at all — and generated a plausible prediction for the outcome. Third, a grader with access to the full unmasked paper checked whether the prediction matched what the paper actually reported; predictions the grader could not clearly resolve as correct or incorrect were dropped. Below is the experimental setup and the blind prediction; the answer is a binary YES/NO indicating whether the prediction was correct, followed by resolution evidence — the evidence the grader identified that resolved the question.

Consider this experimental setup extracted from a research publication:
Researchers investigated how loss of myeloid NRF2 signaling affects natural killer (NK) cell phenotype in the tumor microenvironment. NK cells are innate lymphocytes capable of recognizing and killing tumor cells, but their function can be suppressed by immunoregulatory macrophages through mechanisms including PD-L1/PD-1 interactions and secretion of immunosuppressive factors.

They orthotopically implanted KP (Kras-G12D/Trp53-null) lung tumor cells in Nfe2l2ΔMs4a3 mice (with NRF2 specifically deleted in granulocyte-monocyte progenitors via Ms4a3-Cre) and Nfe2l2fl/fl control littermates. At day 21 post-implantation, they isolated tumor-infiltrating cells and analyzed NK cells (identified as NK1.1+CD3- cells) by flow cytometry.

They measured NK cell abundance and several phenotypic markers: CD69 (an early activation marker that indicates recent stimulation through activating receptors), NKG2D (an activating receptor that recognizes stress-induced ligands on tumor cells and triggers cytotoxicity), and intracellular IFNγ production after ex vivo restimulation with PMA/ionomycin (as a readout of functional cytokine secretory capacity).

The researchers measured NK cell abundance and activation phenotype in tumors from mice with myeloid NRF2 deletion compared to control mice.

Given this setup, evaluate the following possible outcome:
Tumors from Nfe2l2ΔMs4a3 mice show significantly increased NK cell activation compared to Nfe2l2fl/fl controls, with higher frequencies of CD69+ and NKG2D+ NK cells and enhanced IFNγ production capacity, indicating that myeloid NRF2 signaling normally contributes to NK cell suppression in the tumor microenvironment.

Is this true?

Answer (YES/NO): YES